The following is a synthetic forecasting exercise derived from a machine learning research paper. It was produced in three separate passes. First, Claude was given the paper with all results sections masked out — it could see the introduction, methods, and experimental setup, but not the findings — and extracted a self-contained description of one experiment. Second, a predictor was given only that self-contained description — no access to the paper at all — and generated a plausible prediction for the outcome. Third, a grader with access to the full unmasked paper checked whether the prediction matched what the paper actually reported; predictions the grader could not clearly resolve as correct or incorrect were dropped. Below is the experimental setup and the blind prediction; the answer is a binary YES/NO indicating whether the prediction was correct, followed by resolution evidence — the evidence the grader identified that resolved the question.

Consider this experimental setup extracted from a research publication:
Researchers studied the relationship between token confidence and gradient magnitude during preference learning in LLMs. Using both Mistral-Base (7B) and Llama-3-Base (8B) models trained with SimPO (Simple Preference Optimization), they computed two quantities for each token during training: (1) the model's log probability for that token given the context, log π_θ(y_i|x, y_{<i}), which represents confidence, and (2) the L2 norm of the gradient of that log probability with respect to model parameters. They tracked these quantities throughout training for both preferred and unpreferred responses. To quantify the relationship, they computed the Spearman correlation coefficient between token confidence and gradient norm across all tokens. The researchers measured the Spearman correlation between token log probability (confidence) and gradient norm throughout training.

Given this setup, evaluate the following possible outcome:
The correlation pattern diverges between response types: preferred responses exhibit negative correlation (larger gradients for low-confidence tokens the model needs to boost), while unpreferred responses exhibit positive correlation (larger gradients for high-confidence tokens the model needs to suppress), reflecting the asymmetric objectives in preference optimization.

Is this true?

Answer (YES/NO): NO